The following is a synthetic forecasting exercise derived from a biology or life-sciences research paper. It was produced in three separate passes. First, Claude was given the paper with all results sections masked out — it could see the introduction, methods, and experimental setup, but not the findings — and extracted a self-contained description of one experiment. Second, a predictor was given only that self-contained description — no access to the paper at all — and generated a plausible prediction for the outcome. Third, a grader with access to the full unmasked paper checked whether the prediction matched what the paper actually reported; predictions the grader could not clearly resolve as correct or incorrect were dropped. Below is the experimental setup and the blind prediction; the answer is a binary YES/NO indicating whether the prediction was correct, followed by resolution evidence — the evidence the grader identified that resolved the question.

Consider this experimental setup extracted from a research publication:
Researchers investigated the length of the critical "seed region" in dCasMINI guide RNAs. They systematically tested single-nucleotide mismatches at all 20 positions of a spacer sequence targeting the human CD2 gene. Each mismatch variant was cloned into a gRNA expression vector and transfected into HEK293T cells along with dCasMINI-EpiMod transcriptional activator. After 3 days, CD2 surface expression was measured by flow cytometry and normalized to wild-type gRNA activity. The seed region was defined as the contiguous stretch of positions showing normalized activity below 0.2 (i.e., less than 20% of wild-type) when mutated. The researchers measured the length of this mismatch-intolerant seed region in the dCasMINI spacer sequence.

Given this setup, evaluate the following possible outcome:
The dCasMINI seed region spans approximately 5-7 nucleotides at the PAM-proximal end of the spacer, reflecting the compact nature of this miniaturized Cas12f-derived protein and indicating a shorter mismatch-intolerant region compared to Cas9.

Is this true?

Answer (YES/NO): YES